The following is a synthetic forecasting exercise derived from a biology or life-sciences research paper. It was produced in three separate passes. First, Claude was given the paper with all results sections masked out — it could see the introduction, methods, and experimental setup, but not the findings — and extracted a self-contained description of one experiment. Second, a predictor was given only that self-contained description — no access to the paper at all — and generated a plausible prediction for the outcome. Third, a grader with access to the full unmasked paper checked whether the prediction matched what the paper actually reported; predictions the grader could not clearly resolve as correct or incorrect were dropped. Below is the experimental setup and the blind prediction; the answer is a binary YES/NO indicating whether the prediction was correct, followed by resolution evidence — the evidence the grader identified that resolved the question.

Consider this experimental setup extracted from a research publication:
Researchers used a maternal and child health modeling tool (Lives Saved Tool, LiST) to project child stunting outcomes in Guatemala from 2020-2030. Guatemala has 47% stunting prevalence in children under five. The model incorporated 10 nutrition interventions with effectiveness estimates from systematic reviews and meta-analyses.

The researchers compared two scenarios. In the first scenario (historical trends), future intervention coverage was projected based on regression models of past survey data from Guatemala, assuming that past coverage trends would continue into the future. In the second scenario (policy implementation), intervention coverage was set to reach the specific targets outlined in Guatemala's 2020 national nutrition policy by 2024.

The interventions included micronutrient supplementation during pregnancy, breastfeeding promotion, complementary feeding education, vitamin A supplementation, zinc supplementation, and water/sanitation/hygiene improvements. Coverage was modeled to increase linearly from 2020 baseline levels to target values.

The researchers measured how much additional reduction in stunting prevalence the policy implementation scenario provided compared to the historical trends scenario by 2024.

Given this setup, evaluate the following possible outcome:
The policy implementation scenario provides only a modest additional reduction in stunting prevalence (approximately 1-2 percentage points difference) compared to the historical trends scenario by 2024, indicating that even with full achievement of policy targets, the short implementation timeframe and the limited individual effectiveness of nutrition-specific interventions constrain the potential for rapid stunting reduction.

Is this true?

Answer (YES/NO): YES